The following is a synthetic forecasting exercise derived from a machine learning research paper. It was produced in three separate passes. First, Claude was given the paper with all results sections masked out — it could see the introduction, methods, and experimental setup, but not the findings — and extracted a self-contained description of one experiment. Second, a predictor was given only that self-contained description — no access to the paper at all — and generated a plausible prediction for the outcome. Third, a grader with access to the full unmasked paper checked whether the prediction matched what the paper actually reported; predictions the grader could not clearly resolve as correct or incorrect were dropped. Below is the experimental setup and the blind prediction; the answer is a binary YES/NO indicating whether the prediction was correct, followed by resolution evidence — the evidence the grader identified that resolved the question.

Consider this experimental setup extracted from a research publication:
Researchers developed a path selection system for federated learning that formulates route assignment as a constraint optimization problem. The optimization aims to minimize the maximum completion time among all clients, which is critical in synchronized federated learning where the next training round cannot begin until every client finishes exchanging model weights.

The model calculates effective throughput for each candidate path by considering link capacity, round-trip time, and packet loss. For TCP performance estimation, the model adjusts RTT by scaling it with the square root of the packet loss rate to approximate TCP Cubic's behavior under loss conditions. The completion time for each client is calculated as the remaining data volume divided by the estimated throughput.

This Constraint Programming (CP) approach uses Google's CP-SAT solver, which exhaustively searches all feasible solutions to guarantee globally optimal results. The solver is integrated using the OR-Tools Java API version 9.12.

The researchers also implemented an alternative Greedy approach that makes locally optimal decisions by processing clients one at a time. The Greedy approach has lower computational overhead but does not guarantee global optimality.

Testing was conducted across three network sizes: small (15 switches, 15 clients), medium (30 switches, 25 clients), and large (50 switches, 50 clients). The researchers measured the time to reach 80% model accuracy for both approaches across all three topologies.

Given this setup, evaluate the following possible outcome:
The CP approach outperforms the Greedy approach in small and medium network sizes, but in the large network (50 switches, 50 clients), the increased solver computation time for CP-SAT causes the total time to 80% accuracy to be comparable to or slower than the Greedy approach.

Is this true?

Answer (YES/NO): NO